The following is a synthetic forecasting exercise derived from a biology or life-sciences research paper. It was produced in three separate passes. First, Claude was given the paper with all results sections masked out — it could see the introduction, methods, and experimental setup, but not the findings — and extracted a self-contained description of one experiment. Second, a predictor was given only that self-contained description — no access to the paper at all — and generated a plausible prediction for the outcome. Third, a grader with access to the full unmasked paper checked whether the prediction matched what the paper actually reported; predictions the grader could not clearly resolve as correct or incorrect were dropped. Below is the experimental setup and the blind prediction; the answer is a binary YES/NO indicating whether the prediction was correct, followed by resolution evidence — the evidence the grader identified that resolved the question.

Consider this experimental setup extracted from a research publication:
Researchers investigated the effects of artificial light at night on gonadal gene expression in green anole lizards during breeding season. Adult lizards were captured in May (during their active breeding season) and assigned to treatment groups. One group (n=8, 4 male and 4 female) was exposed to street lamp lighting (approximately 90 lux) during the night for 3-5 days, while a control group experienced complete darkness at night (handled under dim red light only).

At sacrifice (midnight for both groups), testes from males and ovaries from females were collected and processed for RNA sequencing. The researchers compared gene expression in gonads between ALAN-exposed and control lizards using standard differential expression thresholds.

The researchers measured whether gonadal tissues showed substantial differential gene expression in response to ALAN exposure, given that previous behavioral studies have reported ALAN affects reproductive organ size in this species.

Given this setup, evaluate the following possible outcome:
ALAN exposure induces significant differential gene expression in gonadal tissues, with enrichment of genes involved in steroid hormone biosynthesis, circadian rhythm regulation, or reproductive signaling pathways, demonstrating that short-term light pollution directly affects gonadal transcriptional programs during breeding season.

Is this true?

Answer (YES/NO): NO